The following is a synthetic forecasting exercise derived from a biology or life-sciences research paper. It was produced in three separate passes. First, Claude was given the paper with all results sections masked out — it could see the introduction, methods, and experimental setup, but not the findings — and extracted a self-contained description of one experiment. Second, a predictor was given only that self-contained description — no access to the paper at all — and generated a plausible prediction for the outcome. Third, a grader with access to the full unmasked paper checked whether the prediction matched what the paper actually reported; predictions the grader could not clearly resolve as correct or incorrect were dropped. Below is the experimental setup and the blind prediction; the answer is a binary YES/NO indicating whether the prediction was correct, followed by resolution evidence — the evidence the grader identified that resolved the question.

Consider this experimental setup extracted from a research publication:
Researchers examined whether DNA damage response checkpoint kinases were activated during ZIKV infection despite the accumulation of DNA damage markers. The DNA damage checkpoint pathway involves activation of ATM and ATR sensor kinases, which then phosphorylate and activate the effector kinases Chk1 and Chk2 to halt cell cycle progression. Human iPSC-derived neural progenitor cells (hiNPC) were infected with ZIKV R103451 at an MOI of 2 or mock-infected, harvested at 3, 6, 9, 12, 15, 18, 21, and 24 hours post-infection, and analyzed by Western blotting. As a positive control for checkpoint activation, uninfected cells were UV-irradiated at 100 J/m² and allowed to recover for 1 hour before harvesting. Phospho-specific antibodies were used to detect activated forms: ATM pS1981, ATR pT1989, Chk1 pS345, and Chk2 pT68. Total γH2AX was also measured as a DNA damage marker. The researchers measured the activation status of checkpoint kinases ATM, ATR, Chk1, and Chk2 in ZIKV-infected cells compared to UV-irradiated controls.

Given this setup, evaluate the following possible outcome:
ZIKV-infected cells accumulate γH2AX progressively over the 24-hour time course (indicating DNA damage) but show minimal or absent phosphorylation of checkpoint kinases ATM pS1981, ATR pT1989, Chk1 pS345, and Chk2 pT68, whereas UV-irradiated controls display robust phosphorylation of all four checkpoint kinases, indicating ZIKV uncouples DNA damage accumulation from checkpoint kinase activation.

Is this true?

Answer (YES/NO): YES